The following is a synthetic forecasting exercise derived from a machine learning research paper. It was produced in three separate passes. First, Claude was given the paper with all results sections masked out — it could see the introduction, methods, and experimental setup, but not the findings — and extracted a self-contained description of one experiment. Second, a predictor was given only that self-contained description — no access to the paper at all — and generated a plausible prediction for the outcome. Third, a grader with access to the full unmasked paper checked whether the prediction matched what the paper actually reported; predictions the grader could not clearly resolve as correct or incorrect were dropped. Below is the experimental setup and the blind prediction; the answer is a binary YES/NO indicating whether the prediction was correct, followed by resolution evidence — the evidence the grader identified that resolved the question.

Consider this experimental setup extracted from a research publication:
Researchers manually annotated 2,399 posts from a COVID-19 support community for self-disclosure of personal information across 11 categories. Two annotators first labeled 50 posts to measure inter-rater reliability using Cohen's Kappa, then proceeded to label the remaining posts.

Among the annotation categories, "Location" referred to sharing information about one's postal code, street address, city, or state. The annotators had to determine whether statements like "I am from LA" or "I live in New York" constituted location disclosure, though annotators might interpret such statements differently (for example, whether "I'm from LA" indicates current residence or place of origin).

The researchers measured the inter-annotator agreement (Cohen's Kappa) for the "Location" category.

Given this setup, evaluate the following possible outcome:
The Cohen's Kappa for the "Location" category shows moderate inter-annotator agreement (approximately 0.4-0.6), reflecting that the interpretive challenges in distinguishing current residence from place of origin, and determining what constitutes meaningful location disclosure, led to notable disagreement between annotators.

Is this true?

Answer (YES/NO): YES